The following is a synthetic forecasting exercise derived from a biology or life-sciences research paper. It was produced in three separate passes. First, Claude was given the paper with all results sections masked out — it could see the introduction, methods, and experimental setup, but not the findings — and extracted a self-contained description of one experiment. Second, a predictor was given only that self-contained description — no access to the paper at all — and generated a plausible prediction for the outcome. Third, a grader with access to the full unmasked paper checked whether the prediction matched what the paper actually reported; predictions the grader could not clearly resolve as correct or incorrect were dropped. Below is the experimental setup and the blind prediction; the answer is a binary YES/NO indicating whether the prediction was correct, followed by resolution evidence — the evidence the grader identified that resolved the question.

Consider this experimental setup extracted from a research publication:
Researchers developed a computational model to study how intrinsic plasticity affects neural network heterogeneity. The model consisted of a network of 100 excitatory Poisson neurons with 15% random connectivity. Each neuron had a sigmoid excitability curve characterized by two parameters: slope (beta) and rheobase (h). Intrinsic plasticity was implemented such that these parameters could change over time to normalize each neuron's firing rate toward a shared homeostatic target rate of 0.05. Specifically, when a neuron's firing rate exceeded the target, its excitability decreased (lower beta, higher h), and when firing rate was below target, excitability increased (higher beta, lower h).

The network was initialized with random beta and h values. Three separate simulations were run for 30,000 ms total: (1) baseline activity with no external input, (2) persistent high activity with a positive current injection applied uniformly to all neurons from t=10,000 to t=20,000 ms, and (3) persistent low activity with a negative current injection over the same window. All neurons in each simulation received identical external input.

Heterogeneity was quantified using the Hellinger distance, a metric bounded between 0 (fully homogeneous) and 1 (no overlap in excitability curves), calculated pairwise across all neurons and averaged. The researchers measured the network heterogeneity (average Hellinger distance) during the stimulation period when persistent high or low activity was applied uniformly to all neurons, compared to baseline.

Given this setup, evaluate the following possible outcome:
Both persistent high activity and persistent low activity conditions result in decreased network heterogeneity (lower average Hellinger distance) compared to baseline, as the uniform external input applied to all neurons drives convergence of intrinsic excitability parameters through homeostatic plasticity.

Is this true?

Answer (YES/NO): NO